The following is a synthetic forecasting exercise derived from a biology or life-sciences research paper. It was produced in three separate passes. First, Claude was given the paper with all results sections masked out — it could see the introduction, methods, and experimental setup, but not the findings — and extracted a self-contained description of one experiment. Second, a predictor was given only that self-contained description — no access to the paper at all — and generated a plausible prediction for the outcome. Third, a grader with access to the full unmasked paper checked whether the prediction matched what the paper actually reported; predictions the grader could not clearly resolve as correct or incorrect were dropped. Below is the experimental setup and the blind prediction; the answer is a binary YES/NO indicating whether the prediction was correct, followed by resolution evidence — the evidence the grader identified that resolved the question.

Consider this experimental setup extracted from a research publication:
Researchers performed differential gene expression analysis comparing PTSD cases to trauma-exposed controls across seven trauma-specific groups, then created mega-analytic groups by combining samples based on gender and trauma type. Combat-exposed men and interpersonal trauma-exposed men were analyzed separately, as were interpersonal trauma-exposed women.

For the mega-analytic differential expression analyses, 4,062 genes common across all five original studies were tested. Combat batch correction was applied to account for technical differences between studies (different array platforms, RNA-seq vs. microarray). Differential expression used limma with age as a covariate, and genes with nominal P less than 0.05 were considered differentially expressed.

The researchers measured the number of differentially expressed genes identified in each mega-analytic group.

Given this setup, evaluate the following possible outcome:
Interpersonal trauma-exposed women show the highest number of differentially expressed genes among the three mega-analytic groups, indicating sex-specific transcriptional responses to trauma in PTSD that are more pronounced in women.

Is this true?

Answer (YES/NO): NO